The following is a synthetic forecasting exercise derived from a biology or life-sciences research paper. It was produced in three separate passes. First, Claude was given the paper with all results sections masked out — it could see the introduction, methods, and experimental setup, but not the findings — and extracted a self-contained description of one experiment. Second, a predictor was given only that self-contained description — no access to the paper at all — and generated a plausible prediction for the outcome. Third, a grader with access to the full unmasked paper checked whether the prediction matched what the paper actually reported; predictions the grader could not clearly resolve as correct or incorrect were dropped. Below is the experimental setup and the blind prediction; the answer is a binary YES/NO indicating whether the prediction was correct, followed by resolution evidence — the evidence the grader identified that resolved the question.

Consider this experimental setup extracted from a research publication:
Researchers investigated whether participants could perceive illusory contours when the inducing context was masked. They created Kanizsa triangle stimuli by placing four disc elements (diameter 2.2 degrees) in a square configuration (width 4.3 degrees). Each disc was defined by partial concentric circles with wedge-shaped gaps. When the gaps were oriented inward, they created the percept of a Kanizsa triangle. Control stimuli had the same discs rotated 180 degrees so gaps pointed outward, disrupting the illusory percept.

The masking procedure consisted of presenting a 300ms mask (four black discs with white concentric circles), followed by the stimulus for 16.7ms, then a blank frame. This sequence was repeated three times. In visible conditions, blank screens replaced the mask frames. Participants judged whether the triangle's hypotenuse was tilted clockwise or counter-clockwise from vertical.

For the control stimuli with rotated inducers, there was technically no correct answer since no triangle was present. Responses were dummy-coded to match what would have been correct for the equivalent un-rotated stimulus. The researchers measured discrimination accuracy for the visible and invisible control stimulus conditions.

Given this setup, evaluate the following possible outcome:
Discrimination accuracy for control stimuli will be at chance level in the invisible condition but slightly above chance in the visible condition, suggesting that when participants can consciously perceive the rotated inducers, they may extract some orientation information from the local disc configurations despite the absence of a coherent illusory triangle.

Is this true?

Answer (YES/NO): NO